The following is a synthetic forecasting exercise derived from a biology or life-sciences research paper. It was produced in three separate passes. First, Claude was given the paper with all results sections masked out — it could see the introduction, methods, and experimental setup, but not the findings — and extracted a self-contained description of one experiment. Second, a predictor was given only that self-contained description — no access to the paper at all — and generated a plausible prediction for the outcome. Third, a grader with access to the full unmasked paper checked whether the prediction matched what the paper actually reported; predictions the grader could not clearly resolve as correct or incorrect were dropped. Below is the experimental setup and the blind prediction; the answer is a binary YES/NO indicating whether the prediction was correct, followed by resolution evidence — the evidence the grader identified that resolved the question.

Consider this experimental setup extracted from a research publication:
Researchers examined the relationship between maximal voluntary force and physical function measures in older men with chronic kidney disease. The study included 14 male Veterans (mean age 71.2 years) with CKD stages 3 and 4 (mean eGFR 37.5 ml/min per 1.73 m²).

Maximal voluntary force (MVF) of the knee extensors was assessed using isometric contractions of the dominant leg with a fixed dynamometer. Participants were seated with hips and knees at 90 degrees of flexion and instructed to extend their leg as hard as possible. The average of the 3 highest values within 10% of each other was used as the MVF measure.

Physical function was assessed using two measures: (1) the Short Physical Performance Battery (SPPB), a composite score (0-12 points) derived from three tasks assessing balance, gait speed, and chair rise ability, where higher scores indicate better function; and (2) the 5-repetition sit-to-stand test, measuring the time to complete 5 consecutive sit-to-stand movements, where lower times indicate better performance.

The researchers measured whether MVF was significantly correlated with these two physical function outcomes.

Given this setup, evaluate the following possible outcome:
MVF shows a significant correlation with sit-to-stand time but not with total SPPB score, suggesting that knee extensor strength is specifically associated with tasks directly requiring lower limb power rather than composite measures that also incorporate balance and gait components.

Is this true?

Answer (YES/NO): NO